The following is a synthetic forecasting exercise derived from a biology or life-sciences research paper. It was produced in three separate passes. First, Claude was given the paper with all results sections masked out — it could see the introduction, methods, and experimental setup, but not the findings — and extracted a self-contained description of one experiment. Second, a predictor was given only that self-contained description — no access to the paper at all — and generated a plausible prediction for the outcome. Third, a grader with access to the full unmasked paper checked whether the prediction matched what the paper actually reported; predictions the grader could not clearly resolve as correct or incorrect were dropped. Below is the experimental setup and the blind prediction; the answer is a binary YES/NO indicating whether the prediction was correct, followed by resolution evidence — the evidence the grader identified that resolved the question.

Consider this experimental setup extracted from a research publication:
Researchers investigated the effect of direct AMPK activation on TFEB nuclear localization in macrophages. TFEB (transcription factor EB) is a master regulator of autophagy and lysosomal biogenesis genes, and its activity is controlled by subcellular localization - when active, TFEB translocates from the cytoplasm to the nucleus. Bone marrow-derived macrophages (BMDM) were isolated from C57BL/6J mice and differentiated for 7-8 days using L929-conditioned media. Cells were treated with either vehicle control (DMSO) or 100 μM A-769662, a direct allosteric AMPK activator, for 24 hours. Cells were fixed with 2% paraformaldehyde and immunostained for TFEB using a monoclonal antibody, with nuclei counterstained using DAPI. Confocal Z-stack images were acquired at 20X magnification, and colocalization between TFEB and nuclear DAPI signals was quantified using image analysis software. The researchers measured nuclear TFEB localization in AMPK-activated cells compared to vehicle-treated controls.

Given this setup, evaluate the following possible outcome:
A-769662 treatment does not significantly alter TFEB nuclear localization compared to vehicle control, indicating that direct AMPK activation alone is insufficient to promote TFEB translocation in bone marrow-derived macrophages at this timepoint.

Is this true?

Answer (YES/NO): NO